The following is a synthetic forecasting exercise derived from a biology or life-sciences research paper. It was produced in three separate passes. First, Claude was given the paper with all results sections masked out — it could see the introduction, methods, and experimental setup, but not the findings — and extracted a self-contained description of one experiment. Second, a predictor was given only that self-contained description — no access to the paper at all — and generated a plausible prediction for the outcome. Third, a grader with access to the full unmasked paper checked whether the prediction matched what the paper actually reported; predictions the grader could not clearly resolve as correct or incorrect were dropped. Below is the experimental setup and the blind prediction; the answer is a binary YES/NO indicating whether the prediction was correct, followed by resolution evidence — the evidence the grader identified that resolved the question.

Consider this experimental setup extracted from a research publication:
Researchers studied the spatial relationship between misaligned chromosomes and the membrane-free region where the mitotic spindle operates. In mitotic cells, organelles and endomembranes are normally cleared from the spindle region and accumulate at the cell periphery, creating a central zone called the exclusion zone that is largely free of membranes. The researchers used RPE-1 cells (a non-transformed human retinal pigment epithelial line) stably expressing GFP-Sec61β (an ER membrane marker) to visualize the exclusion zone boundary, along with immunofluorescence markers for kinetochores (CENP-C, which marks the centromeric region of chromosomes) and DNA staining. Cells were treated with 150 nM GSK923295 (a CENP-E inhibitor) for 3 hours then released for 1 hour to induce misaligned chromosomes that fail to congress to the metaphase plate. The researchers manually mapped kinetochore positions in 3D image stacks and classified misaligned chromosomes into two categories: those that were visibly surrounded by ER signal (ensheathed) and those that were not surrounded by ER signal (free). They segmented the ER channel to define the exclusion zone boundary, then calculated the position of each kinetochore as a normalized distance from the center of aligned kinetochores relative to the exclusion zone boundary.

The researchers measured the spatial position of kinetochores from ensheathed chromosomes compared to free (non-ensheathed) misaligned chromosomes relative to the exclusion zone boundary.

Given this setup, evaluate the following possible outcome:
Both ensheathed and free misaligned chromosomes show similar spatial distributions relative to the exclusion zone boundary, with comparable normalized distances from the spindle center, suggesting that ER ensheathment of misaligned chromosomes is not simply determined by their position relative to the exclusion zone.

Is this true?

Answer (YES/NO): NO